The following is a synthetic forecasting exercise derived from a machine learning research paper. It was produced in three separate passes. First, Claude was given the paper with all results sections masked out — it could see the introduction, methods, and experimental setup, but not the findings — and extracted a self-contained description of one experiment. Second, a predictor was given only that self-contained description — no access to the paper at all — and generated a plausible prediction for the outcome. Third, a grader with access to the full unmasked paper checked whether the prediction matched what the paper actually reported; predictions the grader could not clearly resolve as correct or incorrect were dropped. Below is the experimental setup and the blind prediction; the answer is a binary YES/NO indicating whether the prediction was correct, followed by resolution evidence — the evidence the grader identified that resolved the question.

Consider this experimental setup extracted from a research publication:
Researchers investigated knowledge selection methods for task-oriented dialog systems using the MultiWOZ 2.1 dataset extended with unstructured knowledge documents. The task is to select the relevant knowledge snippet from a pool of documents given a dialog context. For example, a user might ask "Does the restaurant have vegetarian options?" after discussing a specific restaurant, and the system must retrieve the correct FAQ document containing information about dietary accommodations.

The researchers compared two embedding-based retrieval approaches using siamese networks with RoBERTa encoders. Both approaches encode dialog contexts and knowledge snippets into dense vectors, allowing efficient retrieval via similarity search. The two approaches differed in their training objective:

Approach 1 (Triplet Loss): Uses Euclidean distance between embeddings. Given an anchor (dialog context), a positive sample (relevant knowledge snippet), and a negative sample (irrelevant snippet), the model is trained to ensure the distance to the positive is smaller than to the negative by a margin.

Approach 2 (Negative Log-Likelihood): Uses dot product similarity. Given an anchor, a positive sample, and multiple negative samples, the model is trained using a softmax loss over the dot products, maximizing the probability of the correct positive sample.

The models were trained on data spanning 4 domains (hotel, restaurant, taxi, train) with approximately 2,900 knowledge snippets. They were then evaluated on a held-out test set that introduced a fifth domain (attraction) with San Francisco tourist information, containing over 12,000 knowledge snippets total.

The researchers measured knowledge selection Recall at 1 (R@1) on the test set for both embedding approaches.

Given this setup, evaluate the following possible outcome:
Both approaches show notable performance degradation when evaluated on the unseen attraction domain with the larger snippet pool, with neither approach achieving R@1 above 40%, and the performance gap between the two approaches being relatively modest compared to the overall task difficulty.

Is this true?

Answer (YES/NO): NO